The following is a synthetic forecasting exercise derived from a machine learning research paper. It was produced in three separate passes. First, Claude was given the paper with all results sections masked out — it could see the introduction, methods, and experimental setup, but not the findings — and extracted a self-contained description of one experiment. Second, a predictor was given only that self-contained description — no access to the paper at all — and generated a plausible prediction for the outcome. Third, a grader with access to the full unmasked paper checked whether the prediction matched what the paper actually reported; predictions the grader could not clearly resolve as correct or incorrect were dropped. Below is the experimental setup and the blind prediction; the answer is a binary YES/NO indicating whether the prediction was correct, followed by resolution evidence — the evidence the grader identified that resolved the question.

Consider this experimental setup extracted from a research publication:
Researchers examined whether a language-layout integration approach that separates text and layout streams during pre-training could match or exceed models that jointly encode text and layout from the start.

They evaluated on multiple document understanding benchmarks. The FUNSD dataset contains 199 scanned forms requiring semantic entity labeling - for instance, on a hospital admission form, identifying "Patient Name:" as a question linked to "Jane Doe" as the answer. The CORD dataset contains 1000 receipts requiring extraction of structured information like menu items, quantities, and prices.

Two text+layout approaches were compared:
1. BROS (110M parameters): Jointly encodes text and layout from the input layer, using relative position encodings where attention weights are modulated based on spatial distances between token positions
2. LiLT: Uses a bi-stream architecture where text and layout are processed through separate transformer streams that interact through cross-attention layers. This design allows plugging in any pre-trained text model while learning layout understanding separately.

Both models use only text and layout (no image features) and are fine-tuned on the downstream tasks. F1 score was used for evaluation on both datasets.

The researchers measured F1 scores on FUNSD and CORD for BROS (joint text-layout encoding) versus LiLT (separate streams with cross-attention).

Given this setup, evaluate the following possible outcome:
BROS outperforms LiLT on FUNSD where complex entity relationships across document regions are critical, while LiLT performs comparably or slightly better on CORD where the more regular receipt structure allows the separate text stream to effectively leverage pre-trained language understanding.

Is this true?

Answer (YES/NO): NO